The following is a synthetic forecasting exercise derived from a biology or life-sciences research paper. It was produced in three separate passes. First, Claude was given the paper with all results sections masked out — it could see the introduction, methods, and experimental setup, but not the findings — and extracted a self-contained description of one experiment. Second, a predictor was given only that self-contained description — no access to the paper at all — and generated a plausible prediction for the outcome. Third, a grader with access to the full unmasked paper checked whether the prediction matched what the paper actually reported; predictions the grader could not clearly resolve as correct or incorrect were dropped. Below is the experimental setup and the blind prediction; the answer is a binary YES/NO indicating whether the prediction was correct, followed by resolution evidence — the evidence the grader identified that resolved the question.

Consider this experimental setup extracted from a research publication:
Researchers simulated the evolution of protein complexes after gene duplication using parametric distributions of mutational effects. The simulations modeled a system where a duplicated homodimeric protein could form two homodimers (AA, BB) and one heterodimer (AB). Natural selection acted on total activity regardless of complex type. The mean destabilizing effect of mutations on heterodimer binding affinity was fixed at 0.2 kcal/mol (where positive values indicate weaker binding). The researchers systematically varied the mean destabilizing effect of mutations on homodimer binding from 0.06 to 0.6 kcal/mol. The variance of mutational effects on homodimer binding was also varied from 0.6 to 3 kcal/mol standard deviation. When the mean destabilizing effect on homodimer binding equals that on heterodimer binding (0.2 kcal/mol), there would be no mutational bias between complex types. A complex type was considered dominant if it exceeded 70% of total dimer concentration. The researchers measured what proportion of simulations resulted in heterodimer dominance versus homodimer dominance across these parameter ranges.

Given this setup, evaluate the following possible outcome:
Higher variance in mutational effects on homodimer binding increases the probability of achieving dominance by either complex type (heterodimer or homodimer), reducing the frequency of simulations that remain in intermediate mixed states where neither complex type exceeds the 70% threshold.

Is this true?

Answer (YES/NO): NO